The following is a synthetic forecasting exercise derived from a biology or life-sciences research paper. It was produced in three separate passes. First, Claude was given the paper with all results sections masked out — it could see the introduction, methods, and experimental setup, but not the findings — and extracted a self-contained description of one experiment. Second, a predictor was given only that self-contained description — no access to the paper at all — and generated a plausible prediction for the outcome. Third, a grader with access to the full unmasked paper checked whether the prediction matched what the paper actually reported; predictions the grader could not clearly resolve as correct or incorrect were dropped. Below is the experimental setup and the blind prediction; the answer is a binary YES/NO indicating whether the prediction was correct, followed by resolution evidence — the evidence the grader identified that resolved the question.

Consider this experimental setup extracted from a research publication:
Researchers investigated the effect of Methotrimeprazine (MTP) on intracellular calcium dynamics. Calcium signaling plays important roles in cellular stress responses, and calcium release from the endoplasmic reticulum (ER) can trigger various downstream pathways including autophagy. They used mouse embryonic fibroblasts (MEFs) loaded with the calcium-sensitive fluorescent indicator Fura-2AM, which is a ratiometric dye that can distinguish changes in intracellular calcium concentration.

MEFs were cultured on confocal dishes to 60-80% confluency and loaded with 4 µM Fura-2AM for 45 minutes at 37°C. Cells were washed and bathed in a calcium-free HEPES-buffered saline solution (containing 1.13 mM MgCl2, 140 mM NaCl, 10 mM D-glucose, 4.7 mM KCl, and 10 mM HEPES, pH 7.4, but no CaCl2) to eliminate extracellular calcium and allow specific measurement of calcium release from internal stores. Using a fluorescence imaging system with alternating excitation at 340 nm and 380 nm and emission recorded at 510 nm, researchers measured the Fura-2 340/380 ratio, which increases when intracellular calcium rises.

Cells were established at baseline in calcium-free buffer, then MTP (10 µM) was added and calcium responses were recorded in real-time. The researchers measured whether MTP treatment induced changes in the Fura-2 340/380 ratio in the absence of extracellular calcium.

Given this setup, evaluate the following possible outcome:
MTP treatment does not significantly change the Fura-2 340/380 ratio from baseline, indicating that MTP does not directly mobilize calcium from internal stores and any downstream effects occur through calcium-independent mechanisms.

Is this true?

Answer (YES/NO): NO